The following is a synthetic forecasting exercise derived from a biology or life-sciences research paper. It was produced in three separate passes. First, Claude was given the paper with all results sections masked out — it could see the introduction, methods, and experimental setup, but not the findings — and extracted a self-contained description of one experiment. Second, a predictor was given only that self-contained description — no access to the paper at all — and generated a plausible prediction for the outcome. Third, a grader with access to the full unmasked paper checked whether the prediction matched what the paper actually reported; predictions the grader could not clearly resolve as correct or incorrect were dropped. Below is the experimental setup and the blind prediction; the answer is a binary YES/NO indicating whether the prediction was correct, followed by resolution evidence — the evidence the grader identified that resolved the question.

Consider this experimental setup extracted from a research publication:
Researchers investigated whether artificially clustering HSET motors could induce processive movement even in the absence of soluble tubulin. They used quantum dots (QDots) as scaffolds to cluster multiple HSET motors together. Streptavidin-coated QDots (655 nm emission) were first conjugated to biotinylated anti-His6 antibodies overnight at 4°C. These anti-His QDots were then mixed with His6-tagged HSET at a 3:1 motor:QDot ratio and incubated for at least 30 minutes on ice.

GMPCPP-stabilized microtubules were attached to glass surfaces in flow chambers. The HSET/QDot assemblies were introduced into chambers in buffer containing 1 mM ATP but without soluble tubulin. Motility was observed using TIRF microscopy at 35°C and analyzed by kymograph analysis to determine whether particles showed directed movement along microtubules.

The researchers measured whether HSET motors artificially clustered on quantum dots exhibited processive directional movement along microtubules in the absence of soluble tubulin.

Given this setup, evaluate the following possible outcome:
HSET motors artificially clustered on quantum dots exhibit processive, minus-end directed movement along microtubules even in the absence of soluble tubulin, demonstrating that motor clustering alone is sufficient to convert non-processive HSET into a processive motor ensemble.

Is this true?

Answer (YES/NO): YES